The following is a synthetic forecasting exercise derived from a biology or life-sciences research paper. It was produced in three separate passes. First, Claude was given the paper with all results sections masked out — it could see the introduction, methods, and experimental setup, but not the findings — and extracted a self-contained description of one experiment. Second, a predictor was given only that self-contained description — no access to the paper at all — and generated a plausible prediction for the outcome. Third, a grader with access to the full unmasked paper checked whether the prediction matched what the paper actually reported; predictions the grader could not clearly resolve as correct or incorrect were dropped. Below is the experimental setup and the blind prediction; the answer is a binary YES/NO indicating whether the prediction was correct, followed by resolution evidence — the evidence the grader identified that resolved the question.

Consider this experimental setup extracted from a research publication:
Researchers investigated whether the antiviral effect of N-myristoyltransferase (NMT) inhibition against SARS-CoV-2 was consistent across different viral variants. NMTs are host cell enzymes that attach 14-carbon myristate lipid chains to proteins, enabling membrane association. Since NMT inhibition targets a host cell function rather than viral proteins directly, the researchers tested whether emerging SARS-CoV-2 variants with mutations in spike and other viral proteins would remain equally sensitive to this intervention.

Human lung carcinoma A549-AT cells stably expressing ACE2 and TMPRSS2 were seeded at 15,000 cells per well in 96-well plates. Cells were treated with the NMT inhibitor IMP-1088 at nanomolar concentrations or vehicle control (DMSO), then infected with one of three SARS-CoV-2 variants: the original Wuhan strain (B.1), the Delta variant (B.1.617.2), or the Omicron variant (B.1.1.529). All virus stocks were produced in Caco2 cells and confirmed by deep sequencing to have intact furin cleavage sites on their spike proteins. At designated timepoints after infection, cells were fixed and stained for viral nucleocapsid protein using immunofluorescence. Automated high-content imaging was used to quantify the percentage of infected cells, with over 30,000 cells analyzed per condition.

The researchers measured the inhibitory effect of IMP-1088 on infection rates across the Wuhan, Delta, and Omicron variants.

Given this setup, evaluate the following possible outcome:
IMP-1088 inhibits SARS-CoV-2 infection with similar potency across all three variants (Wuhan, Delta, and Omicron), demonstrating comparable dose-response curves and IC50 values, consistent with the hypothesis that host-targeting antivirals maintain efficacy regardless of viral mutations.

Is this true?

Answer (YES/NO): YES